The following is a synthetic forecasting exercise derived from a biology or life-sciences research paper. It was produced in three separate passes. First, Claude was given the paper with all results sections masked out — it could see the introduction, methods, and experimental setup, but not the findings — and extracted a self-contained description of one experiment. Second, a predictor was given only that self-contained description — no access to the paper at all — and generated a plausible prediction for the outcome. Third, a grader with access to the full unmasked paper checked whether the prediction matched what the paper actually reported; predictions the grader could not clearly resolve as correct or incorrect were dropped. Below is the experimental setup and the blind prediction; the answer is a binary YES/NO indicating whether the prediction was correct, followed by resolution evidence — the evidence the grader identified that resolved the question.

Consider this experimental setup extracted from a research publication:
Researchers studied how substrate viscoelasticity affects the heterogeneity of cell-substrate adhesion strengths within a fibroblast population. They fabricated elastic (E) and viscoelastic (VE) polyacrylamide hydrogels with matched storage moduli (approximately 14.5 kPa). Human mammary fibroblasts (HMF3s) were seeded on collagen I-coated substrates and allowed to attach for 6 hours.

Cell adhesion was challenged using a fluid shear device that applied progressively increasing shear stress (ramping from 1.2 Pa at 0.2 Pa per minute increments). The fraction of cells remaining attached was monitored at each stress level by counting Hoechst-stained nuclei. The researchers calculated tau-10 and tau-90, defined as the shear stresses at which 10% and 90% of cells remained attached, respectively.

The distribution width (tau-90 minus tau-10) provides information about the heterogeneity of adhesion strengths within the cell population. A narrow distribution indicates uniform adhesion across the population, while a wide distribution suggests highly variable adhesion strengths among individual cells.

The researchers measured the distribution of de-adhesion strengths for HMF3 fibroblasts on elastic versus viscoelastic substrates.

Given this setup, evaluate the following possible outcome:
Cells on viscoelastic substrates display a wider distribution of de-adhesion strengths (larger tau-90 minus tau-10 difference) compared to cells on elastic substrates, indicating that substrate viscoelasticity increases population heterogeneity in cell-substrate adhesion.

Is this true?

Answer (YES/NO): YES